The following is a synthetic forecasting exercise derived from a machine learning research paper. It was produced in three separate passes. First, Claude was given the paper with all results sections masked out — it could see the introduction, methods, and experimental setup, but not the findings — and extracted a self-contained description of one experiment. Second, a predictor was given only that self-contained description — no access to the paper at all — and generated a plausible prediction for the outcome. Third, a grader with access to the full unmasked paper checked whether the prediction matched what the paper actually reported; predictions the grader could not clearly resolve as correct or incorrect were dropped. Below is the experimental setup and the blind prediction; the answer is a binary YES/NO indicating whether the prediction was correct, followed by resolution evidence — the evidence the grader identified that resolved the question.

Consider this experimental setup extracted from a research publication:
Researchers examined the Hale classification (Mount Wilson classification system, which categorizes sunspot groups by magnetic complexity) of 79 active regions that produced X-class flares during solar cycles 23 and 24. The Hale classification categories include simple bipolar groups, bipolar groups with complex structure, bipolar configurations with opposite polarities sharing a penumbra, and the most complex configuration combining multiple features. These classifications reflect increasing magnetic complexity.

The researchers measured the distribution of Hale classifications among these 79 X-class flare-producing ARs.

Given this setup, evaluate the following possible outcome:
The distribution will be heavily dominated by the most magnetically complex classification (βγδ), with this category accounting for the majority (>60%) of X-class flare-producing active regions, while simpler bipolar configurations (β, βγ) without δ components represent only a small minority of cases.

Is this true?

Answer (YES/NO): YES